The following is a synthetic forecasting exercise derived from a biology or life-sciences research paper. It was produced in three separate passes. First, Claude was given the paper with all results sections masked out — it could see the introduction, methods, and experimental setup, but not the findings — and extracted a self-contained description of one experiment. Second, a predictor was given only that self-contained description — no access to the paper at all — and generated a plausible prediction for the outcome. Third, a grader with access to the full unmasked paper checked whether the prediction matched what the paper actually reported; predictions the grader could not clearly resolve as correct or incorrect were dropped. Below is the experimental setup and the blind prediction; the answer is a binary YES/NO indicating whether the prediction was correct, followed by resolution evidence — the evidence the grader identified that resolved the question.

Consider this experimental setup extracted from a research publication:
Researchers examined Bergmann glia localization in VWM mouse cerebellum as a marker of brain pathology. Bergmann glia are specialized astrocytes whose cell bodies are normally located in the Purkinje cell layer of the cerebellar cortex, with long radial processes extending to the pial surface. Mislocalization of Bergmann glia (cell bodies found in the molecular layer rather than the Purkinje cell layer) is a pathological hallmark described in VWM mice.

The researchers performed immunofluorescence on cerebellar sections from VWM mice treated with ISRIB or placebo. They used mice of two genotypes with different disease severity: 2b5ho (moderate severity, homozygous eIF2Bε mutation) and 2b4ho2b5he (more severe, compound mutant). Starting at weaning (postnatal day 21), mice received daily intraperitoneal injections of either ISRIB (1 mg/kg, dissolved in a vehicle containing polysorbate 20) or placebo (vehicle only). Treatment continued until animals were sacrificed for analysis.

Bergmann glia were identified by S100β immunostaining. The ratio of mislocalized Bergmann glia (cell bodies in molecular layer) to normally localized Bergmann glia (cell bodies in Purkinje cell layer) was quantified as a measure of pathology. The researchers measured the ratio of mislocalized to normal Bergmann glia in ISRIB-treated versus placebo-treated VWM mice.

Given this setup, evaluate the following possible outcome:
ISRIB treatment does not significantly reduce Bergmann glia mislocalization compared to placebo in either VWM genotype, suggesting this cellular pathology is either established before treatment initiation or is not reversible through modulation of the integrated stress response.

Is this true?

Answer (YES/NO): YES